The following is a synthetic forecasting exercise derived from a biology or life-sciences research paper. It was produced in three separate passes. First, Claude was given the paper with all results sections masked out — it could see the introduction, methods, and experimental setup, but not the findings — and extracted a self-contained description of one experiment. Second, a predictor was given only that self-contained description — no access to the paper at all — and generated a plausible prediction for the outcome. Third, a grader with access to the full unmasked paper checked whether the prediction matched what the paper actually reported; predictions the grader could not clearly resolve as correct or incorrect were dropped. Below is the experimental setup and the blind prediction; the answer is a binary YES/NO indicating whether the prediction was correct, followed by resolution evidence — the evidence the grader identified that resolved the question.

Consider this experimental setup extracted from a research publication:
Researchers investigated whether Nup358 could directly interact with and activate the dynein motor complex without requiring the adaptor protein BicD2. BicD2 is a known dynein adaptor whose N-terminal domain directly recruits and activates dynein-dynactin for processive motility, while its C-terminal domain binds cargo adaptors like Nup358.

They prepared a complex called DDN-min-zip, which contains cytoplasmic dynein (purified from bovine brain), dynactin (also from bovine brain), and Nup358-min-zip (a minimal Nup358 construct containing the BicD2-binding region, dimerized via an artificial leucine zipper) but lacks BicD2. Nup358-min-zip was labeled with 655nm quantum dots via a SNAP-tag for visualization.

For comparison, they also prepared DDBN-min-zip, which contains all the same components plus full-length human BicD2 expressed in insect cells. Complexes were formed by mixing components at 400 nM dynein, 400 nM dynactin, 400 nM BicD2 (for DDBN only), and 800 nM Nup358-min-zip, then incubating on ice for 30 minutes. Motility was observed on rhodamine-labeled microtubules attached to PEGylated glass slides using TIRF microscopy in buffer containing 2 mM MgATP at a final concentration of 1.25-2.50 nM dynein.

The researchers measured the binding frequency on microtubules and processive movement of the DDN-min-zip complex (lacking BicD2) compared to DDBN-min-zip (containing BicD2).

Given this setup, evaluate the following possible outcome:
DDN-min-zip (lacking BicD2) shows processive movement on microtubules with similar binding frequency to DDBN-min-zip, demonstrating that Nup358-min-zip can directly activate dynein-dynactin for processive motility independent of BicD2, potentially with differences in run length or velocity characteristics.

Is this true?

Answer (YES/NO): NO